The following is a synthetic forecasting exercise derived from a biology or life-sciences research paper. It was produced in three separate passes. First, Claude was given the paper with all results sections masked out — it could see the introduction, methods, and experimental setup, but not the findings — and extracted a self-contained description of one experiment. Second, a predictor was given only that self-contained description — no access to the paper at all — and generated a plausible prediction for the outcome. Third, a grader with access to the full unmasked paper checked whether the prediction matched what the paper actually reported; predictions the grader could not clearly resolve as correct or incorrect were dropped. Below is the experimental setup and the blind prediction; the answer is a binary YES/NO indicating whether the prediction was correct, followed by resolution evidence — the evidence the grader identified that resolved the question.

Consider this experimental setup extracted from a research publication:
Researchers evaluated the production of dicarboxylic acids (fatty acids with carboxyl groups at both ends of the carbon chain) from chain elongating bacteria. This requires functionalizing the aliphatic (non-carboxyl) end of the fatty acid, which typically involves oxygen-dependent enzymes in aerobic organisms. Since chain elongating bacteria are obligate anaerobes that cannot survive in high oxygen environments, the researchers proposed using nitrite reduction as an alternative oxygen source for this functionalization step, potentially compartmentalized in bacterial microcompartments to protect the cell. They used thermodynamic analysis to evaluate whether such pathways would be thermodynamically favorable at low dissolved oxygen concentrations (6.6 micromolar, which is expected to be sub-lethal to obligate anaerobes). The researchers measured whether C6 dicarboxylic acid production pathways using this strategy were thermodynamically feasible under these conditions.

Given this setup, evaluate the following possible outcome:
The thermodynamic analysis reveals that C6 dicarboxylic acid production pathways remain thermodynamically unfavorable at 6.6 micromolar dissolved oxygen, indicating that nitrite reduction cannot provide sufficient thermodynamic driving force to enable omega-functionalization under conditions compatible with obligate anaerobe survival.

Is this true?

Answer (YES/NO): NO